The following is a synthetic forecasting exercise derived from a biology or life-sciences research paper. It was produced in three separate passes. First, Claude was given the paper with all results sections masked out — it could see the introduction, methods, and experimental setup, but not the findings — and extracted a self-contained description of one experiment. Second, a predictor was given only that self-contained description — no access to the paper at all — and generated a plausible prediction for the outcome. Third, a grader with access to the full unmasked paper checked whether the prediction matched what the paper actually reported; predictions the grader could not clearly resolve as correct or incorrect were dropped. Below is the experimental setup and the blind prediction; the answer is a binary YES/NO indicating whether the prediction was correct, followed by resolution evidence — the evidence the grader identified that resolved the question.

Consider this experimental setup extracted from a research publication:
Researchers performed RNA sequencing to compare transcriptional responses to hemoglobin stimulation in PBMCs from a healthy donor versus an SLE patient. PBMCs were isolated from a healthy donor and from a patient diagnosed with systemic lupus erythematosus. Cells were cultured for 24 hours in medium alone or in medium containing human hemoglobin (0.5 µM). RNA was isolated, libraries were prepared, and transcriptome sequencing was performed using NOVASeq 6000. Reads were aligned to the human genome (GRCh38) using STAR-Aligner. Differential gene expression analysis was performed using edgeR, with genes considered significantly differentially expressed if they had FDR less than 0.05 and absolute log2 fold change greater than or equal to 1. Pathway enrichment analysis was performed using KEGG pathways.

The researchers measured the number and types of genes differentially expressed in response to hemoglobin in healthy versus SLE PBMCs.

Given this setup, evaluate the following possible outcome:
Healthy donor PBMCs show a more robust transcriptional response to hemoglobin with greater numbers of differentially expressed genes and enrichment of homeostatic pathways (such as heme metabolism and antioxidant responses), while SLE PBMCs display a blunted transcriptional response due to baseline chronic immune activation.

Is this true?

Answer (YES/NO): NO